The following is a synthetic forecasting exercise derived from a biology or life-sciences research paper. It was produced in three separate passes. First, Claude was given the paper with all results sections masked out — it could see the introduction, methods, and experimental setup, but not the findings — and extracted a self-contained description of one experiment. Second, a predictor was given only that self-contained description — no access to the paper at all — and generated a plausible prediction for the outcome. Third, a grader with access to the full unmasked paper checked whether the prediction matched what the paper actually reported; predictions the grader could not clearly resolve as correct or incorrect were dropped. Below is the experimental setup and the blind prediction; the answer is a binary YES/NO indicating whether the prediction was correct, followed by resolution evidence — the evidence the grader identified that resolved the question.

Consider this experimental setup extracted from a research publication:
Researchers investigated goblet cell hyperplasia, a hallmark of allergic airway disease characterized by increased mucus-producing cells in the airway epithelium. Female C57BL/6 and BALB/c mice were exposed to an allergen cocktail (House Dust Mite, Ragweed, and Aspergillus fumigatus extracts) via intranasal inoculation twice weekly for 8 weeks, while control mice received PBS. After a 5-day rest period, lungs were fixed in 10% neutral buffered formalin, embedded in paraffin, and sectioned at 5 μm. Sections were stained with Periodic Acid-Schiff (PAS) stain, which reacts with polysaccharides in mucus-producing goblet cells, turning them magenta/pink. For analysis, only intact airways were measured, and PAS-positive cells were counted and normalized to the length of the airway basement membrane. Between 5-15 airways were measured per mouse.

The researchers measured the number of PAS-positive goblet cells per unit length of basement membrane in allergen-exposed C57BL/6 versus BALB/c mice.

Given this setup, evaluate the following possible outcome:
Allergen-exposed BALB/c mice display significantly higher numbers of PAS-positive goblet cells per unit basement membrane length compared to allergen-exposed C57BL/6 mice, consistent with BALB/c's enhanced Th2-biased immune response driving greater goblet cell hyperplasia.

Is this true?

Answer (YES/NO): NO